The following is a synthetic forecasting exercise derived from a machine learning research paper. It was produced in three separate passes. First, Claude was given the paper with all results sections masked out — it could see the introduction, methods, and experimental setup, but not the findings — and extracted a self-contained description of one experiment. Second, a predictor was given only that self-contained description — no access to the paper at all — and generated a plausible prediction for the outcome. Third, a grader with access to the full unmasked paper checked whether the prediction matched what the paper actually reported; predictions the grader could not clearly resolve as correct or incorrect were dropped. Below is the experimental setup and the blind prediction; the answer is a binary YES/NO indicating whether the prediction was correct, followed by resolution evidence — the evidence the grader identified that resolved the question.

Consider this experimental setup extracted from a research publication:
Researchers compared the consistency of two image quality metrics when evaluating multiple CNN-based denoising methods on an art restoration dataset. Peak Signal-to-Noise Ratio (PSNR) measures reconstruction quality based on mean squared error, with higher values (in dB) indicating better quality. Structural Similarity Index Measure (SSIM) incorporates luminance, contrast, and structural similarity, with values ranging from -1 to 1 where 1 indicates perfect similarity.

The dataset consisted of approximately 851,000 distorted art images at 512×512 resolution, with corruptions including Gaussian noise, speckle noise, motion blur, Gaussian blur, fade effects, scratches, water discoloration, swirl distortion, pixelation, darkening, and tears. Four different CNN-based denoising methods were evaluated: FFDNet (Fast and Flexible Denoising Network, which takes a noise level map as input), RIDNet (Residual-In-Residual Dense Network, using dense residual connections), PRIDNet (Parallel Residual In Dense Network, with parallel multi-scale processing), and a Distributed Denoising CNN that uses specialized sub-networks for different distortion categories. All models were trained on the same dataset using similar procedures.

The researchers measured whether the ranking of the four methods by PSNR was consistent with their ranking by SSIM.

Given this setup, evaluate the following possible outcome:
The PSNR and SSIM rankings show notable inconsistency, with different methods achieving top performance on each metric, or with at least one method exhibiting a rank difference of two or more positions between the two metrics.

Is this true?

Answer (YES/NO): NO